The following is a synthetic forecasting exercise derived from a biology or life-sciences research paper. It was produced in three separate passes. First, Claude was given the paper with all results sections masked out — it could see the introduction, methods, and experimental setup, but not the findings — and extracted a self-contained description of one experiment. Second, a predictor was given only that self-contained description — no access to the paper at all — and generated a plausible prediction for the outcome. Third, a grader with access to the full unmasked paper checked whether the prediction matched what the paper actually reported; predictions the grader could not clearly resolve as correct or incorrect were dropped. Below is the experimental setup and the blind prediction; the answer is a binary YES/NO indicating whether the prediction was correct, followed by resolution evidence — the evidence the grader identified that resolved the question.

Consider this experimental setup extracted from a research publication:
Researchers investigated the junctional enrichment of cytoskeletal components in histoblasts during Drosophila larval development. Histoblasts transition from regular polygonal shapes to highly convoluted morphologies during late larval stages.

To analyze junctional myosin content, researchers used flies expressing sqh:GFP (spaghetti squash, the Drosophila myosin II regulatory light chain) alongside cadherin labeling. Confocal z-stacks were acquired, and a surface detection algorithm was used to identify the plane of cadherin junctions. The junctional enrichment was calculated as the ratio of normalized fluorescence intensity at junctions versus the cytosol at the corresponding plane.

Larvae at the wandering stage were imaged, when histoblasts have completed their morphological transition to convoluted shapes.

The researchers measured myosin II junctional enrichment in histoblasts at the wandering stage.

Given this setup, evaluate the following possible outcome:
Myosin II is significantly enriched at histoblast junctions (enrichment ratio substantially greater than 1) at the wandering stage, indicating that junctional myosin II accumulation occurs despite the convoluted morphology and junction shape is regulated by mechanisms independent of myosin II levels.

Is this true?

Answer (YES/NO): NO